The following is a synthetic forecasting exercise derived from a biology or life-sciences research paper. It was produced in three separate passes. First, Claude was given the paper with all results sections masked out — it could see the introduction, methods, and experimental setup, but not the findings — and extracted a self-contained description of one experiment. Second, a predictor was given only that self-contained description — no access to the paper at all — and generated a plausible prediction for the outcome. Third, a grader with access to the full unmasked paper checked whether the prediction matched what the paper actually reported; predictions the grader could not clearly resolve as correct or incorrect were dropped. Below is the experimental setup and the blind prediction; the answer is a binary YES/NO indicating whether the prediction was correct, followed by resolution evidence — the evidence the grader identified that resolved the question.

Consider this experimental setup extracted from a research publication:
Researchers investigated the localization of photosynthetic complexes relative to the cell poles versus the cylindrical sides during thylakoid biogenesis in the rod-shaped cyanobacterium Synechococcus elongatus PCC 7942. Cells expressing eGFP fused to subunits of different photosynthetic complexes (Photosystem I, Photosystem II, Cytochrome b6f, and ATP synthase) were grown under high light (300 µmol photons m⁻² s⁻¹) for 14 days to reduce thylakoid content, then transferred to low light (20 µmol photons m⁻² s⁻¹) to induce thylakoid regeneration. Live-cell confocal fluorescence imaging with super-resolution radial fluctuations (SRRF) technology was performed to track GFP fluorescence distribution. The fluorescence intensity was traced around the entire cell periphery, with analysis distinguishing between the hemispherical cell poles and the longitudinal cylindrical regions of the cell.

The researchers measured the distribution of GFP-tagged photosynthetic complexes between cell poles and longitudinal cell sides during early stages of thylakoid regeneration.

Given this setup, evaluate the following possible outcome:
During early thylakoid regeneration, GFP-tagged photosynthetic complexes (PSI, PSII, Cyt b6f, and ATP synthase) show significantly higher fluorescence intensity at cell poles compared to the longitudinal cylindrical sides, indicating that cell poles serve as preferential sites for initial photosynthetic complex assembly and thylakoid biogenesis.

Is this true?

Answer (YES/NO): NO